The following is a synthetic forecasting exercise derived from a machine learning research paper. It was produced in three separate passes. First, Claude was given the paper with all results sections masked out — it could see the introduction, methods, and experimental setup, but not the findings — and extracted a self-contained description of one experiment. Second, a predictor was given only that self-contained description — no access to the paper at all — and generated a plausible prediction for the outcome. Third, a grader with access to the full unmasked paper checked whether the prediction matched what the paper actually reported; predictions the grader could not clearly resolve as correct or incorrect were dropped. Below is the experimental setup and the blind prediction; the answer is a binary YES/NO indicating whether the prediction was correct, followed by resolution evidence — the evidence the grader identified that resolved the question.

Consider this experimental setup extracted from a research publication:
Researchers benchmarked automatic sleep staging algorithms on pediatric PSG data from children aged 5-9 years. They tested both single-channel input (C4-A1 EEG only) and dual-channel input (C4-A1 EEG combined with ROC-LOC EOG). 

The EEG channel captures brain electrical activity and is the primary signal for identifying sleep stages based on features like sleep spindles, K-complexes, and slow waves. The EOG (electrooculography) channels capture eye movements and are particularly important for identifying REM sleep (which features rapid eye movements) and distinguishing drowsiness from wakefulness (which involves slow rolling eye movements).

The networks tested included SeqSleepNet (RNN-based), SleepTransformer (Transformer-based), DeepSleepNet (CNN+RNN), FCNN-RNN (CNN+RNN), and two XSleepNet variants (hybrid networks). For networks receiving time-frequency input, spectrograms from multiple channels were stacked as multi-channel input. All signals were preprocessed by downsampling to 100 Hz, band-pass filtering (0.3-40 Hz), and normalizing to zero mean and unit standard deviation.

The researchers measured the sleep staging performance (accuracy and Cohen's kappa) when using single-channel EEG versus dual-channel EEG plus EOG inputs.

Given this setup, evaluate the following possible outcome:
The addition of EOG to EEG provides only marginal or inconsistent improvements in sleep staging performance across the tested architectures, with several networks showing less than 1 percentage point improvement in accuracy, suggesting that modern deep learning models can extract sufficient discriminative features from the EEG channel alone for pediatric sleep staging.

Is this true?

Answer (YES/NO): YES